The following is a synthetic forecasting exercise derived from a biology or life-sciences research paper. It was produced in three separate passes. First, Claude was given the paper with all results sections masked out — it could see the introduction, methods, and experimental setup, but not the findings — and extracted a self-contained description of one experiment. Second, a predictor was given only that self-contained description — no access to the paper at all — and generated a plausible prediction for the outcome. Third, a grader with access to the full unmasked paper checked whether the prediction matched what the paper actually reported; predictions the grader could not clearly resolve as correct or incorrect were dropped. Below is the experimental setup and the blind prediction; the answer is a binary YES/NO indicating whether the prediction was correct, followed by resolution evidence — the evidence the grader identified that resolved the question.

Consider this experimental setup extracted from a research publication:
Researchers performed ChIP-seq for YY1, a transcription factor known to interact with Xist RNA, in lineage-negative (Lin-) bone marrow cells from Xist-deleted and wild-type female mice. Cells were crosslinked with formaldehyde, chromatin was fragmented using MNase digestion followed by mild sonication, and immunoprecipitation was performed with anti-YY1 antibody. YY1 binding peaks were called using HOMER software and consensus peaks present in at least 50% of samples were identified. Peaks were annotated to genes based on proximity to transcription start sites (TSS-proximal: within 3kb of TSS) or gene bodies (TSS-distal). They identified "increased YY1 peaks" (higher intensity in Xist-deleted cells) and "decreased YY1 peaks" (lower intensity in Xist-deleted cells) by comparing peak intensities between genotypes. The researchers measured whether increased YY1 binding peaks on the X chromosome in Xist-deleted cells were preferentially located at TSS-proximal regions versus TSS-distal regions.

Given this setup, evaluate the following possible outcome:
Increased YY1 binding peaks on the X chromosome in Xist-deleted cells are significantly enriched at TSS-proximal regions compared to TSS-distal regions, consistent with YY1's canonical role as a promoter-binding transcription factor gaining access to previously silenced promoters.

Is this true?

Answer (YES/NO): NO